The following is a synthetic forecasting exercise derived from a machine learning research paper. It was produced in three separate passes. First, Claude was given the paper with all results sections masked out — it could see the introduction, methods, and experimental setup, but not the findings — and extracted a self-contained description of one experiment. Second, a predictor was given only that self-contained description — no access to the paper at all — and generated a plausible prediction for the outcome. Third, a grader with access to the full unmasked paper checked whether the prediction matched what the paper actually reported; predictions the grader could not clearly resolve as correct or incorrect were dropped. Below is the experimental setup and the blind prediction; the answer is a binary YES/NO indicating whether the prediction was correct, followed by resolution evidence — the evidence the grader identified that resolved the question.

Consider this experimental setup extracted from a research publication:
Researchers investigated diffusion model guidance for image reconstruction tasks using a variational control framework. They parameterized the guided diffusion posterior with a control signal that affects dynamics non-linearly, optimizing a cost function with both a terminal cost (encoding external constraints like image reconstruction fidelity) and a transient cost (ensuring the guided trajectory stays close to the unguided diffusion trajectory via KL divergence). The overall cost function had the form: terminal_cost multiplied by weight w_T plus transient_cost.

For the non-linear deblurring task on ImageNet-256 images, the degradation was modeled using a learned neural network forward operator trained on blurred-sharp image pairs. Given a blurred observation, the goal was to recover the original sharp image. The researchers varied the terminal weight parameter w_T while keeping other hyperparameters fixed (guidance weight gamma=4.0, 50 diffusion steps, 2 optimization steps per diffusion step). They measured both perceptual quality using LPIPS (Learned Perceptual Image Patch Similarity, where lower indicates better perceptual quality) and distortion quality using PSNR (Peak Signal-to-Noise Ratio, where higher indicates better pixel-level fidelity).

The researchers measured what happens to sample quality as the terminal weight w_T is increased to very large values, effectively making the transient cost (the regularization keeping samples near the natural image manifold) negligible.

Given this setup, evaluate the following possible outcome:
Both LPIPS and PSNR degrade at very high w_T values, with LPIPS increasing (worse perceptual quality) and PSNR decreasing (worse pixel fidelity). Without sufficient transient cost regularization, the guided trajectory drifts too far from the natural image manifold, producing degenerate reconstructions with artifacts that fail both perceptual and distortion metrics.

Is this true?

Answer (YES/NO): NO